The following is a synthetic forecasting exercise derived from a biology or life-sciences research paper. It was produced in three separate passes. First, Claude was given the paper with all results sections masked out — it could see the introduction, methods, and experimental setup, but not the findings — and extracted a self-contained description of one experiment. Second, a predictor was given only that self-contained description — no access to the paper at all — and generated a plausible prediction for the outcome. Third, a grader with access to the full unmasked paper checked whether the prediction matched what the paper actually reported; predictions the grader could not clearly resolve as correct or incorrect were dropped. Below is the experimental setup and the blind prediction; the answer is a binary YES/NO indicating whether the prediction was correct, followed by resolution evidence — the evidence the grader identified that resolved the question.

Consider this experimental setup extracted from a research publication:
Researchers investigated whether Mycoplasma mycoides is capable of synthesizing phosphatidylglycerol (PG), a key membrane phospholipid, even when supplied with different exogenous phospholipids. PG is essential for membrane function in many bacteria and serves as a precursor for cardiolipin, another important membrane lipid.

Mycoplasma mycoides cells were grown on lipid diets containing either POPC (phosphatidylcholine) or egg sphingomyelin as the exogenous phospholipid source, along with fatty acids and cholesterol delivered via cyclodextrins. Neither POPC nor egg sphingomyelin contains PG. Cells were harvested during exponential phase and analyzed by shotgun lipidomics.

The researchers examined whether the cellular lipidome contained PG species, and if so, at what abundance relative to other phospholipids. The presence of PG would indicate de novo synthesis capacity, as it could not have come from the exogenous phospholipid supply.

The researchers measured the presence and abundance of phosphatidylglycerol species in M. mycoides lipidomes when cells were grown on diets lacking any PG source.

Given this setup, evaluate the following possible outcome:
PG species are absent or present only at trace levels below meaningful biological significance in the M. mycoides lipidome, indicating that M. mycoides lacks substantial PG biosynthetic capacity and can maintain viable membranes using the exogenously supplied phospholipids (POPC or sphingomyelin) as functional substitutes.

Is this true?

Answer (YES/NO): NO